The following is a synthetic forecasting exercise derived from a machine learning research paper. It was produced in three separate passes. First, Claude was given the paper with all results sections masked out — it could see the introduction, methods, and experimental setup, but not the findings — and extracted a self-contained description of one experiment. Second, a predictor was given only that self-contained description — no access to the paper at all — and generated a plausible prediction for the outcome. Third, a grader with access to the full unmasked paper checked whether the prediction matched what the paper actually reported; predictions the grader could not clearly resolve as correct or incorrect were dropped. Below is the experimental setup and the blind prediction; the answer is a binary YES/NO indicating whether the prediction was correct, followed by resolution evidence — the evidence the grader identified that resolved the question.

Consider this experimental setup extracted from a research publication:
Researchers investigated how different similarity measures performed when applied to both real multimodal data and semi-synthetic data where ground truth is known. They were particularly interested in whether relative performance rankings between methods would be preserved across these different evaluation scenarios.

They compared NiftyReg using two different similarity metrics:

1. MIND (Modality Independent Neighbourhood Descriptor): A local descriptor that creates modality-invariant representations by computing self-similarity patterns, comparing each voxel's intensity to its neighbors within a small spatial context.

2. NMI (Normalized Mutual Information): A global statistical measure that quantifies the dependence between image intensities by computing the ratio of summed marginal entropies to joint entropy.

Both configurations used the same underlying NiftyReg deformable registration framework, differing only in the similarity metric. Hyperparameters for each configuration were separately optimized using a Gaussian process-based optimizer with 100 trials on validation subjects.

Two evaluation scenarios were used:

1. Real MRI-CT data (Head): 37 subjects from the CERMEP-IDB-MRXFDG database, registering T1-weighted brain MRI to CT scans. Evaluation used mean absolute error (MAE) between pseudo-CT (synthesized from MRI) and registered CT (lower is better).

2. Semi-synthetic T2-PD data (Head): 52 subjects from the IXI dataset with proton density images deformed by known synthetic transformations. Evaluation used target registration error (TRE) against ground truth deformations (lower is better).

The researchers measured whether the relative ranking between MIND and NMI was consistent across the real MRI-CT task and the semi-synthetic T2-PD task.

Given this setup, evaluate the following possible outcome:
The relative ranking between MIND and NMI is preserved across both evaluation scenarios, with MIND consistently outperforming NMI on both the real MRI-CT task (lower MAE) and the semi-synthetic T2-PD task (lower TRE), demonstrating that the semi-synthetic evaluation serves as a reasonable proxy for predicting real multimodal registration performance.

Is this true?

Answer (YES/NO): NO